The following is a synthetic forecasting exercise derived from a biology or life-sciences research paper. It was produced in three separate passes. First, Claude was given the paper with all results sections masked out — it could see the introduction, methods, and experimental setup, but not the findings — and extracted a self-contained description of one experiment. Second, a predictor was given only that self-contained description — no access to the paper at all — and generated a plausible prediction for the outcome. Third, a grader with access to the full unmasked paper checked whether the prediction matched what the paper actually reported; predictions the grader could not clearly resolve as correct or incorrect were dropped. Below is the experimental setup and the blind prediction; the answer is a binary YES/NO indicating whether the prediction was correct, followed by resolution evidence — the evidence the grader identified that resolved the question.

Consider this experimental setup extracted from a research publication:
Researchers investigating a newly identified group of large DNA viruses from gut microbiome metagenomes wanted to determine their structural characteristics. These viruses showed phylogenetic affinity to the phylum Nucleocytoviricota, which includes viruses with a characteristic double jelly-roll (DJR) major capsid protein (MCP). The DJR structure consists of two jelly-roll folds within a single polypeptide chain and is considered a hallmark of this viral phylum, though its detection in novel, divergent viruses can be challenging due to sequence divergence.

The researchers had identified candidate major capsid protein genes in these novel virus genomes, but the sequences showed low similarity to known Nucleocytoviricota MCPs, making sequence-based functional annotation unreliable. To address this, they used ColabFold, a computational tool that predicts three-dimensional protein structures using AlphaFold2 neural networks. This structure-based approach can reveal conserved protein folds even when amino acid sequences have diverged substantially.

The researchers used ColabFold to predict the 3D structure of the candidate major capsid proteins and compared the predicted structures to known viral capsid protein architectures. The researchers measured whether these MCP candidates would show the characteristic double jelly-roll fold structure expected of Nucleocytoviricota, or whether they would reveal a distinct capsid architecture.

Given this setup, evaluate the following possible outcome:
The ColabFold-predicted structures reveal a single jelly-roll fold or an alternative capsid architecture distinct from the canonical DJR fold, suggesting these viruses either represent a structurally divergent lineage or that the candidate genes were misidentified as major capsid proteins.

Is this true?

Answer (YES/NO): NO